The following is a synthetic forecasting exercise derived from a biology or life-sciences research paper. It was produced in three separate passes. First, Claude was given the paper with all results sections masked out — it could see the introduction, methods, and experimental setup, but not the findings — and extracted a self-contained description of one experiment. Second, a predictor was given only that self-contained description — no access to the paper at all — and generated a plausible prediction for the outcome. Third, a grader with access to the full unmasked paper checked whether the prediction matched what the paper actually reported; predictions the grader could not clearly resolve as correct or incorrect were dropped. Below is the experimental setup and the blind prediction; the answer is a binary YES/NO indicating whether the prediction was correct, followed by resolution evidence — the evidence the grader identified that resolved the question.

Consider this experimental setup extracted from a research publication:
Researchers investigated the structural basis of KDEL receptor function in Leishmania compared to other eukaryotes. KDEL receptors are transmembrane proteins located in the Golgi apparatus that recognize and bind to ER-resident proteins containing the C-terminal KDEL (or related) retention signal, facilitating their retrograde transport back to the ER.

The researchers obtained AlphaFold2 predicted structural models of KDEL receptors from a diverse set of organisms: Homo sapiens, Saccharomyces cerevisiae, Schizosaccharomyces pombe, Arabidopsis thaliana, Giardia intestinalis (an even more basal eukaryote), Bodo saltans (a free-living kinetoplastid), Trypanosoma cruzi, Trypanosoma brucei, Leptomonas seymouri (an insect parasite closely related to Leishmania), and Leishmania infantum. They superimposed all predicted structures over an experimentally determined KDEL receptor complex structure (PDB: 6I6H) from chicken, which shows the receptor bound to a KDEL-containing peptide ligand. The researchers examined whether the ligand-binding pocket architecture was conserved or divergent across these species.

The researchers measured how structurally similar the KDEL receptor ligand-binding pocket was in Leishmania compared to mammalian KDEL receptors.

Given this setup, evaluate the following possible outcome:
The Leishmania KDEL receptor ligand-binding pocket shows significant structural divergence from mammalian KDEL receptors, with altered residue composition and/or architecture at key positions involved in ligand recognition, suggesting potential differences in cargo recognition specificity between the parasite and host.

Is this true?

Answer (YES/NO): YES